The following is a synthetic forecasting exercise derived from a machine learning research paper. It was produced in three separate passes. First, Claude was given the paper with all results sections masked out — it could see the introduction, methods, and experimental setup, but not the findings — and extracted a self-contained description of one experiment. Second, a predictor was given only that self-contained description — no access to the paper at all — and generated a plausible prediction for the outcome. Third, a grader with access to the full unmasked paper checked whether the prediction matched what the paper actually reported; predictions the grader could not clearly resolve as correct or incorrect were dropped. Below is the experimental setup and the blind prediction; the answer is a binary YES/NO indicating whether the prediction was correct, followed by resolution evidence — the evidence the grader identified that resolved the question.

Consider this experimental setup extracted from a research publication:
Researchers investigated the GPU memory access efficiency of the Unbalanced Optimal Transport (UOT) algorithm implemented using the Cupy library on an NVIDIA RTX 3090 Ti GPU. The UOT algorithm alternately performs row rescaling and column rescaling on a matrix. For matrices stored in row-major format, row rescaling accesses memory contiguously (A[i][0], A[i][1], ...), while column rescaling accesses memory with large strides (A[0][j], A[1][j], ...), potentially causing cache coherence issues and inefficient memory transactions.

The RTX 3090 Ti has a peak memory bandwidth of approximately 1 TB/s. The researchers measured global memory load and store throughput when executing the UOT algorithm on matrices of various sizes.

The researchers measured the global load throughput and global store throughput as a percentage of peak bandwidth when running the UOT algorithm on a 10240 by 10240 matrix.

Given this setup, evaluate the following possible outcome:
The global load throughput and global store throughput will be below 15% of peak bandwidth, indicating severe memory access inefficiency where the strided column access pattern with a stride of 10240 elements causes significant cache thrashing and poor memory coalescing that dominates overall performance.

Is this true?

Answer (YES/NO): YES